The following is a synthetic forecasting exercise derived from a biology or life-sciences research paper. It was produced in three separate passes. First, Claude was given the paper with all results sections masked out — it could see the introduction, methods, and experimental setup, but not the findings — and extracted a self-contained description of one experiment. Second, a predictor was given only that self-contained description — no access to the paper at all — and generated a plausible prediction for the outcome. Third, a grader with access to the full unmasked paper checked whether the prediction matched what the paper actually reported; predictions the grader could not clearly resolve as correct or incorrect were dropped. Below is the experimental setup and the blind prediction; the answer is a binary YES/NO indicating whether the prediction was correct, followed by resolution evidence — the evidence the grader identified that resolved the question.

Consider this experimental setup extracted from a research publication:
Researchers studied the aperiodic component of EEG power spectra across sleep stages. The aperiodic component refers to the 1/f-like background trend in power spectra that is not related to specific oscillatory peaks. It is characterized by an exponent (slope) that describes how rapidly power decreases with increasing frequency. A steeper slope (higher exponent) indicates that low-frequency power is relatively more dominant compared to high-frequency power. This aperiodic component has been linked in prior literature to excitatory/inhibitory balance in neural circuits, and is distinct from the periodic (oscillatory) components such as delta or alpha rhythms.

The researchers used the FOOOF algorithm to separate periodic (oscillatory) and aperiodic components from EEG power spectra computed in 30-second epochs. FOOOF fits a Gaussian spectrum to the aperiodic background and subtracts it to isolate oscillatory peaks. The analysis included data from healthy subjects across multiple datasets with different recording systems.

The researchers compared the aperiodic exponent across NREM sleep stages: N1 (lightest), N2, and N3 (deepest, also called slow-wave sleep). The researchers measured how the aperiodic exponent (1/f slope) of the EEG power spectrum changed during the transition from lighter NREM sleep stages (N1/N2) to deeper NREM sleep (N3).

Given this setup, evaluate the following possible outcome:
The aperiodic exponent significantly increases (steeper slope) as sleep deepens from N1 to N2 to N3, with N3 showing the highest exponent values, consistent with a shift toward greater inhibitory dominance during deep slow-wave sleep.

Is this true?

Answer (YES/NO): YES